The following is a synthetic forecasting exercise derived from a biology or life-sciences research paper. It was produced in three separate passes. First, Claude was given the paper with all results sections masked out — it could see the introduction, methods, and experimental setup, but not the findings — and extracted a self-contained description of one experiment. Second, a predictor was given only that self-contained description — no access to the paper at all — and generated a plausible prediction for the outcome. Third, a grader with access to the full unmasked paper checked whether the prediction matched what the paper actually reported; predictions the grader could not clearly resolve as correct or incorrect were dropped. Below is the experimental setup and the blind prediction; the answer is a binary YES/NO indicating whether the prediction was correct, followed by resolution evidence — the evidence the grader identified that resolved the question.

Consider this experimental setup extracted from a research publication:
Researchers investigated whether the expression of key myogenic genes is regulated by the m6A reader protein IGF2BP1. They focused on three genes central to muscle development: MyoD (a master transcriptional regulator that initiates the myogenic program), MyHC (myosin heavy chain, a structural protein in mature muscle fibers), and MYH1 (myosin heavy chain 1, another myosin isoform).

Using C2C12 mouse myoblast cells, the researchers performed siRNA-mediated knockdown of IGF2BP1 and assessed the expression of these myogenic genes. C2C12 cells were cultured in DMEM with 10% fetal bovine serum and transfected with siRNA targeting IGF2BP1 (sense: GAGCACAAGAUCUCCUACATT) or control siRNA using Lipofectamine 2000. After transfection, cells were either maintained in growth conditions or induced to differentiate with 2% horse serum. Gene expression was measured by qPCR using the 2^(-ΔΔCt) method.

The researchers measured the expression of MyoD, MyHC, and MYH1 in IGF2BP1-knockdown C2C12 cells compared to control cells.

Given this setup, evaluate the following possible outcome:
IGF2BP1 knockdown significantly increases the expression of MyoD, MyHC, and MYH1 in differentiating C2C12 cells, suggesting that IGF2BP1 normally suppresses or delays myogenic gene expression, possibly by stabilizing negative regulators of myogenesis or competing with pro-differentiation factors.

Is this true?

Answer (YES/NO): NO